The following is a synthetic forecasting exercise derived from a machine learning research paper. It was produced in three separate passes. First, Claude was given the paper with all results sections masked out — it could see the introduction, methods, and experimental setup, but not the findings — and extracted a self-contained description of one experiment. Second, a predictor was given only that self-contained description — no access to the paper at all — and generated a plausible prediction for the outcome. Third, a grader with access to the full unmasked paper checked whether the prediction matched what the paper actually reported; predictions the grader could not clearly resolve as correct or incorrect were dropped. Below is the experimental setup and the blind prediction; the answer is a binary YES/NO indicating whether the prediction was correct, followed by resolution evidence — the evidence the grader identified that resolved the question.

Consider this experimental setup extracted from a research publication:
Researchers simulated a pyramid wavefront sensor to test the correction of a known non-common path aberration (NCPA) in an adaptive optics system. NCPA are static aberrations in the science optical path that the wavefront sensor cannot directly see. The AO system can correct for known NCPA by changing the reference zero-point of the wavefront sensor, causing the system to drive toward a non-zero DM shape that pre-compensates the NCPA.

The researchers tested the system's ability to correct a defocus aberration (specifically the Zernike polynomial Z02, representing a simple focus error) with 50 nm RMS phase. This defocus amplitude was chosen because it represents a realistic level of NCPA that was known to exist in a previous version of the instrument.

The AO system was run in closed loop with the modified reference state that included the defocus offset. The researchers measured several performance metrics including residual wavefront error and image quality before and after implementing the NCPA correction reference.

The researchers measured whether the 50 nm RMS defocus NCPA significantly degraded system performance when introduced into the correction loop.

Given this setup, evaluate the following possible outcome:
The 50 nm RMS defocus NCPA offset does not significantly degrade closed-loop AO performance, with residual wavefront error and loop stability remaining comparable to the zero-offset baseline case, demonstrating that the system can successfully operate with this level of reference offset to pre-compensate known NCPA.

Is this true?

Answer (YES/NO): YES